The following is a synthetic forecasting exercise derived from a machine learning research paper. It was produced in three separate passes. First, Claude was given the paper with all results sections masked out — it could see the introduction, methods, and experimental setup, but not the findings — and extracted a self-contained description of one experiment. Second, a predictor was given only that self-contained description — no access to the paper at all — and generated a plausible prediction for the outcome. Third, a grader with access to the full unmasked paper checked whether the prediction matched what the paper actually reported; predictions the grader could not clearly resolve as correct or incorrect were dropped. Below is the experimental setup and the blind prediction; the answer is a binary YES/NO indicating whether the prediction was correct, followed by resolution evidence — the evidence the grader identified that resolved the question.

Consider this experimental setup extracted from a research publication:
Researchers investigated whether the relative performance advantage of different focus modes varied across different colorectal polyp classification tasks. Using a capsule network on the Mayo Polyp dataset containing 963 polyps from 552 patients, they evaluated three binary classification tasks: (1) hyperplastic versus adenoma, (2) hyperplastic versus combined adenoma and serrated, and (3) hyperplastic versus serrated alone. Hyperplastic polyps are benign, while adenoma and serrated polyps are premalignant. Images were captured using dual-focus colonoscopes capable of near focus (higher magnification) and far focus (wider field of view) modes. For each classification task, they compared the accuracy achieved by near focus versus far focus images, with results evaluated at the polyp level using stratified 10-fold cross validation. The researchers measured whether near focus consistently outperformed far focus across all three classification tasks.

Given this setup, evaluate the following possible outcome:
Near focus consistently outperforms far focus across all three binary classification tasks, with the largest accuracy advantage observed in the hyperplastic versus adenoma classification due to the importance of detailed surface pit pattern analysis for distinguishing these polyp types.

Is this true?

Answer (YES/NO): NO